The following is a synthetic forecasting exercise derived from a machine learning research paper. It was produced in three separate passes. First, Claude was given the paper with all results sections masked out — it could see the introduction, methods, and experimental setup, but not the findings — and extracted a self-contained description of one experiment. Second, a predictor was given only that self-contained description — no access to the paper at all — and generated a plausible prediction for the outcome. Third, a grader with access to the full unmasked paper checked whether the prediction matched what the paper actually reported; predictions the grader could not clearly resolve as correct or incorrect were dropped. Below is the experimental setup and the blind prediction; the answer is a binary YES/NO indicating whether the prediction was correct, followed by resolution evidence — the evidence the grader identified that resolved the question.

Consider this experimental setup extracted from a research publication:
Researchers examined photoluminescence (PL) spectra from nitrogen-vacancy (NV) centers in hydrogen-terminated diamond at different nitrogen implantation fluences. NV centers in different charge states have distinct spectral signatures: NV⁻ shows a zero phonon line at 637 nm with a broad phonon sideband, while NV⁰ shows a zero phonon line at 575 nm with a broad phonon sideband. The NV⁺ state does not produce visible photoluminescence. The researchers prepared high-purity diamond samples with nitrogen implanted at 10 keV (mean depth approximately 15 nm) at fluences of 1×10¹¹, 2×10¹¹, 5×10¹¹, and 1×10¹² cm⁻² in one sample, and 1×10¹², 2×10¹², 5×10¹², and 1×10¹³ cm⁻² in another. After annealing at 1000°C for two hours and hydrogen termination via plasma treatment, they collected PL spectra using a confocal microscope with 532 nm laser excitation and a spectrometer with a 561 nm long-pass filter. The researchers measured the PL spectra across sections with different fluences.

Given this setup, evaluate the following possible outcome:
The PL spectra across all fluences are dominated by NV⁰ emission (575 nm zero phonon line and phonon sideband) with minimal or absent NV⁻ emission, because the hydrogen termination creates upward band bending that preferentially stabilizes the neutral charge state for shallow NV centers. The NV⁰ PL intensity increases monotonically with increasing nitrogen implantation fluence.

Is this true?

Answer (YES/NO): NO